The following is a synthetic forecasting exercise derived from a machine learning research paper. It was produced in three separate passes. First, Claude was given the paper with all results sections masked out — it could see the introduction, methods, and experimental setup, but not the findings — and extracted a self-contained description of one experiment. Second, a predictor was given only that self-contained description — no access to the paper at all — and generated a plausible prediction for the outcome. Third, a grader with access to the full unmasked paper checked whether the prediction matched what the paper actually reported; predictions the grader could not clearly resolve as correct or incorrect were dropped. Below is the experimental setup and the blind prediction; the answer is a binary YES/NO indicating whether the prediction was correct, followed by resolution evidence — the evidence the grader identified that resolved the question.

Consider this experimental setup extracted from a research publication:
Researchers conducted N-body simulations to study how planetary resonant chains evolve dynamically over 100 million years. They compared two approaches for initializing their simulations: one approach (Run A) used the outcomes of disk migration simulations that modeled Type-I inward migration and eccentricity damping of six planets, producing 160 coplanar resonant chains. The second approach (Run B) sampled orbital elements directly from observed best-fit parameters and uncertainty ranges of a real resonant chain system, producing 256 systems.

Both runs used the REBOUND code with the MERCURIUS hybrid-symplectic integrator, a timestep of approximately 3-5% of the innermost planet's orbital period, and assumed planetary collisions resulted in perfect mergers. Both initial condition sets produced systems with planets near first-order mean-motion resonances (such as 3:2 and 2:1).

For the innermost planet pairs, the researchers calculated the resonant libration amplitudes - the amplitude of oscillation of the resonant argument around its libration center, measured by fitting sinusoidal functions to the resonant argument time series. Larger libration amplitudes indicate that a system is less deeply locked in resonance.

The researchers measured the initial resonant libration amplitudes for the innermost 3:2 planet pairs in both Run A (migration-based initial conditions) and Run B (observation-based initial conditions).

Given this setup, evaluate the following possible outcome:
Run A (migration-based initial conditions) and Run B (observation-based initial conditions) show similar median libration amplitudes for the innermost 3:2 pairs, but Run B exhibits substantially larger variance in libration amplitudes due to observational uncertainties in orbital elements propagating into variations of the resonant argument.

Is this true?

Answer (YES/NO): NO